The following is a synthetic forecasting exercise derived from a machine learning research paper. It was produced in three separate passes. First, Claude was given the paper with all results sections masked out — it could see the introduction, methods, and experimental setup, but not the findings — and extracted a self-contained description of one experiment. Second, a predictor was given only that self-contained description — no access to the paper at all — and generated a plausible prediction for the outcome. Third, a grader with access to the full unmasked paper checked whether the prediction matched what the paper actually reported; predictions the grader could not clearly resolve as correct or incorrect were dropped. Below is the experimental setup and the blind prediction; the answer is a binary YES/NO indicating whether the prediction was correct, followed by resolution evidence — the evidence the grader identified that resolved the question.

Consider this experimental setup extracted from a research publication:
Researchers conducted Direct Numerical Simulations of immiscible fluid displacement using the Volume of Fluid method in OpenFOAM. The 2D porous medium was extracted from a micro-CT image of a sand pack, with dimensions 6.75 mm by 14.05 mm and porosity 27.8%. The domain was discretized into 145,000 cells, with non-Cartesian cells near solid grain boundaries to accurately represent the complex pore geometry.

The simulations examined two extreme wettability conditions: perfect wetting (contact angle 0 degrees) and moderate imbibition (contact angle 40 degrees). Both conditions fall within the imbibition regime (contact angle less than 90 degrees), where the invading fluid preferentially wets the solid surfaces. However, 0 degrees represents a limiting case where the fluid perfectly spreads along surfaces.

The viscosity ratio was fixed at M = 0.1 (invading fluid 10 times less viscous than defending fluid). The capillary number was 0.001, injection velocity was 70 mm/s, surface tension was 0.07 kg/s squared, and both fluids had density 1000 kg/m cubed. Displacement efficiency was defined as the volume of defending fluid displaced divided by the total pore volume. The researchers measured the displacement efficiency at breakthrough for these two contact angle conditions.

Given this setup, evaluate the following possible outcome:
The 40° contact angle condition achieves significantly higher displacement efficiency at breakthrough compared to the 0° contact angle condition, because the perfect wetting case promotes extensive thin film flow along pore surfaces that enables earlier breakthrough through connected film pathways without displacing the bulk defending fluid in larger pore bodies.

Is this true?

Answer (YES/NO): NO